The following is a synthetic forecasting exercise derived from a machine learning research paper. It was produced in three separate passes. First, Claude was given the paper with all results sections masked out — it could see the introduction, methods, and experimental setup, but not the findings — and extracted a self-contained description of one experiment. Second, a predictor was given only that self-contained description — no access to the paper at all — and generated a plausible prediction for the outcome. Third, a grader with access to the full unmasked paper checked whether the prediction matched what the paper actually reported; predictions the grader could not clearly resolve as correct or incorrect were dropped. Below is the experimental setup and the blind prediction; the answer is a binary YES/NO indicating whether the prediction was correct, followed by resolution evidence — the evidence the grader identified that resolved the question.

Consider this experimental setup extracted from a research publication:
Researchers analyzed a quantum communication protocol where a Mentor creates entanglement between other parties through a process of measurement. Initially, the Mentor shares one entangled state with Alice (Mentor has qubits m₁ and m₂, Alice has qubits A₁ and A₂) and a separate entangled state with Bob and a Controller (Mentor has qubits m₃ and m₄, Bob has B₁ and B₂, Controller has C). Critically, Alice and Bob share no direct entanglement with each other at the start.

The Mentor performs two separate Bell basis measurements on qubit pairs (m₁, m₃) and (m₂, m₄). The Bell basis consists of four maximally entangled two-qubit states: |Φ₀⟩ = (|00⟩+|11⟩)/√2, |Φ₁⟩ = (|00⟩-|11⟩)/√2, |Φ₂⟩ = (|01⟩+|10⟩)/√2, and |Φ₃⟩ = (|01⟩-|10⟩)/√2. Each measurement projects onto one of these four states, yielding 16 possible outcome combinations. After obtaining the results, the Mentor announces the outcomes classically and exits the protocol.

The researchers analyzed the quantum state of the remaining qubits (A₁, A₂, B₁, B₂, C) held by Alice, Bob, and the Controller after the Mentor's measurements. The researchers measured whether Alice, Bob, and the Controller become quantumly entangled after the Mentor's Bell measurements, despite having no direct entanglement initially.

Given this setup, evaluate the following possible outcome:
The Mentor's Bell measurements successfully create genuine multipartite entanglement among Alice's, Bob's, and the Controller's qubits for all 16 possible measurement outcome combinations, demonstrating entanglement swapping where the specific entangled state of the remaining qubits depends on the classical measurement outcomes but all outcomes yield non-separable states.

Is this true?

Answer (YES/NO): YES